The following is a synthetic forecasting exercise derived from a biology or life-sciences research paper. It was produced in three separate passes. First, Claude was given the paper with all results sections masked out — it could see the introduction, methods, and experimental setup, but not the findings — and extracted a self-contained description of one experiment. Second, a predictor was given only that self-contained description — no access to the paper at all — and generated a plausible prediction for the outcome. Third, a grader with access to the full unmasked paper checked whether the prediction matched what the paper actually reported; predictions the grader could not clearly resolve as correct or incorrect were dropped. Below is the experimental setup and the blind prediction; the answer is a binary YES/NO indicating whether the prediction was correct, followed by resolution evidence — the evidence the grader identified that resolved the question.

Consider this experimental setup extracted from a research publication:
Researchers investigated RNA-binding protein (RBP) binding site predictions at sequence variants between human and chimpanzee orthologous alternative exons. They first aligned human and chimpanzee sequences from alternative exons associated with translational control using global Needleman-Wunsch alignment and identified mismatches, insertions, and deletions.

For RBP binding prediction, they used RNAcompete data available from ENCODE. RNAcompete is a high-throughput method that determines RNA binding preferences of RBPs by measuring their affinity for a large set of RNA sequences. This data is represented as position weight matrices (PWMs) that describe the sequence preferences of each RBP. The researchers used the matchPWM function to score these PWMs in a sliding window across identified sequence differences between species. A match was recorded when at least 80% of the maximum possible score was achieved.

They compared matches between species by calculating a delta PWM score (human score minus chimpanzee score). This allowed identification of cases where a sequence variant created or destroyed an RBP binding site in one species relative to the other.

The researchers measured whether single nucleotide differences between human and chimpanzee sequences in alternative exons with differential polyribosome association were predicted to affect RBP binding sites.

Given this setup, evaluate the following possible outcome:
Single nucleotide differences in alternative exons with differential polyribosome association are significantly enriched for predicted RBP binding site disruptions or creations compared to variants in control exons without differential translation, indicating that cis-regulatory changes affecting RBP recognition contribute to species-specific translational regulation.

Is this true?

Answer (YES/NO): YES